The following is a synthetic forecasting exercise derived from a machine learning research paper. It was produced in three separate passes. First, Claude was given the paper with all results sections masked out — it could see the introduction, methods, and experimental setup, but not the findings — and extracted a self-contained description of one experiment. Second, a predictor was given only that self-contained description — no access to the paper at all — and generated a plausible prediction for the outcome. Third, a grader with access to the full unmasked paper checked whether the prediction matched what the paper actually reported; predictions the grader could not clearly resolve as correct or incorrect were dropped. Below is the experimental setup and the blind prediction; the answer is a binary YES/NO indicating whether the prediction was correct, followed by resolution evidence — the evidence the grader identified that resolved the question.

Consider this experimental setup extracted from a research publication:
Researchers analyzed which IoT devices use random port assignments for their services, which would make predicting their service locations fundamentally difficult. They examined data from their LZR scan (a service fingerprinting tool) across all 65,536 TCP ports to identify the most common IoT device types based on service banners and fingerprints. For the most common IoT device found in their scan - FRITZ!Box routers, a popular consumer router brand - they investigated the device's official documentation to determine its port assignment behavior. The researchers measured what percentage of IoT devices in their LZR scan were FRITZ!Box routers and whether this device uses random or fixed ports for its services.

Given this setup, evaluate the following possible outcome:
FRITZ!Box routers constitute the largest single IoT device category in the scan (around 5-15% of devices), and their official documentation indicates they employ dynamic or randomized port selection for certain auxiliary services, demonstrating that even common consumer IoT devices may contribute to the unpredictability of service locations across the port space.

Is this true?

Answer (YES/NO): NO